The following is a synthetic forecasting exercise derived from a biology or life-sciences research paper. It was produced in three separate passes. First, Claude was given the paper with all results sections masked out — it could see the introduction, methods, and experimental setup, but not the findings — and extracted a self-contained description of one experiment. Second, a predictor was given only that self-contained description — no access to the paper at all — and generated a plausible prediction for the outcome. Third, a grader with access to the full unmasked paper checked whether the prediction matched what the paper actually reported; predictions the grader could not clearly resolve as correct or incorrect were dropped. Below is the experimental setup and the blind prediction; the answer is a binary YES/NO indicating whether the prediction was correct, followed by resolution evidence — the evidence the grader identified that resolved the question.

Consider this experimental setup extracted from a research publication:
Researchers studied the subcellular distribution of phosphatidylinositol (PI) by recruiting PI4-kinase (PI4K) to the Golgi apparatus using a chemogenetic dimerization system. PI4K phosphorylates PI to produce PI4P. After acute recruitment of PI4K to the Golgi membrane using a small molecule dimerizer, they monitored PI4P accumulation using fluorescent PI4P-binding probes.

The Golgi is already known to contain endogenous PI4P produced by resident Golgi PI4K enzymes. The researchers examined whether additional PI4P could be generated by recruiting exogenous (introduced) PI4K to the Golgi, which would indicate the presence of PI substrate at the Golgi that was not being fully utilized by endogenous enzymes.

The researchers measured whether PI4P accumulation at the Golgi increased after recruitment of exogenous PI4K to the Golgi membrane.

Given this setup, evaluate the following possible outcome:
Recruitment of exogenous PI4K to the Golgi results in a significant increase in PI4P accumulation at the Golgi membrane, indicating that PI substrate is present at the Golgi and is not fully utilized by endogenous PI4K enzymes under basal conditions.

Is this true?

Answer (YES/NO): YES